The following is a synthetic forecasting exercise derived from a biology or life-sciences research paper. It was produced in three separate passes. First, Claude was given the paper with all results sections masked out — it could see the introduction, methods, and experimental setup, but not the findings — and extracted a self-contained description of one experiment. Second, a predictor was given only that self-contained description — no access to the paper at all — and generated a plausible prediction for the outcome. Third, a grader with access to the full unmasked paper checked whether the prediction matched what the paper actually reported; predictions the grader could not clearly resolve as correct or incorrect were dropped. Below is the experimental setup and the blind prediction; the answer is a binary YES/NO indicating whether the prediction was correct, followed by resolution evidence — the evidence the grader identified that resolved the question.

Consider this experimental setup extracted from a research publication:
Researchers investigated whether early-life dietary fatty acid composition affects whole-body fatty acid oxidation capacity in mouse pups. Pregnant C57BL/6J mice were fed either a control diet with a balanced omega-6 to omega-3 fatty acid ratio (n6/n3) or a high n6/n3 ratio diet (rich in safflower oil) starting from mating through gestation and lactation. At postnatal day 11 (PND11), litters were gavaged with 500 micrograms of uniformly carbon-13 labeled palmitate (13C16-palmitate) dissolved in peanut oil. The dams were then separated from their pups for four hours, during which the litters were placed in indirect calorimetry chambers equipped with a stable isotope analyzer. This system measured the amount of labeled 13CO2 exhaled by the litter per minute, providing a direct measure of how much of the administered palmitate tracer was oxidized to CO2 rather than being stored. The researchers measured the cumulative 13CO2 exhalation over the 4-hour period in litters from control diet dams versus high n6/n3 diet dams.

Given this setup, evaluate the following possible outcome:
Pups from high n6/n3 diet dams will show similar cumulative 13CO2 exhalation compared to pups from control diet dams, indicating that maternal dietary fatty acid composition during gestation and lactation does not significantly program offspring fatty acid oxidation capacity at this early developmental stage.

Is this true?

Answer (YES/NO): NO